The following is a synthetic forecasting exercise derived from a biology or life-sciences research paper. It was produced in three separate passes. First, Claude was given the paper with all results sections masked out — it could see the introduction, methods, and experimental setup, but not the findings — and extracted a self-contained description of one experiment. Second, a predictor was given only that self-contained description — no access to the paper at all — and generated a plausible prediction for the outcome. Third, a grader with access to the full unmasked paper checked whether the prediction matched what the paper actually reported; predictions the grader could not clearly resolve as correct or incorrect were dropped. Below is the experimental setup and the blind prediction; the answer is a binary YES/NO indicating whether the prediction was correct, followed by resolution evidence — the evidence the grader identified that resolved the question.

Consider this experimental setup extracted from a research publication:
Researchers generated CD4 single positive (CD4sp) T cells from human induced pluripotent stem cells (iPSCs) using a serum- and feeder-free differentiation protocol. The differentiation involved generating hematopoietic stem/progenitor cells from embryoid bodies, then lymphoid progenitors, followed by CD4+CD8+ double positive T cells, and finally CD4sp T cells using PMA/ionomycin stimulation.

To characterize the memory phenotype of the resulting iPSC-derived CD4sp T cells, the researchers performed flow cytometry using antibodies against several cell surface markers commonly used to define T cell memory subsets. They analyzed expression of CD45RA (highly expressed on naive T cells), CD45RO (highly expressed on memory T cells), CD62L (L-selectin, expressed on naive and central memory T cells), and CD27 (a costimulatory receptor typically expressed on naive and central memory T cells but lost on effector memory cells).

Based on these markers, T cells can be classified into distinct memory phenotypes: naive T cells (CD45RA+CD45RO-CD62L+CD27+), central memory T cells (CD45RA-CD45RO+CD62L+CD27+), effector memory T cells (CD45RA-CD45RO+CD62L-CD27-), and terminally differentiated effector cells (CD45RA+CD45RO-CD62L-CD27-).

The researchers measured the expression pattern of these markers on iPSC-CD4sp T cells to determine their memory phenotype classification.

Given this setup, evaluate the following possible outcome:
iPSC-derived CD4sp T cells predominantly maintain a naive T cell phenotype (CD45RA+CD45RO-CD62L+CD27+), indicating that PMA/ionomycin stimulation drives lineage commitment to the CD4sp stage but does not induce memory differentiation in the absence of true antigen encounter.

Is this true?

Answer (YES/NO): NO